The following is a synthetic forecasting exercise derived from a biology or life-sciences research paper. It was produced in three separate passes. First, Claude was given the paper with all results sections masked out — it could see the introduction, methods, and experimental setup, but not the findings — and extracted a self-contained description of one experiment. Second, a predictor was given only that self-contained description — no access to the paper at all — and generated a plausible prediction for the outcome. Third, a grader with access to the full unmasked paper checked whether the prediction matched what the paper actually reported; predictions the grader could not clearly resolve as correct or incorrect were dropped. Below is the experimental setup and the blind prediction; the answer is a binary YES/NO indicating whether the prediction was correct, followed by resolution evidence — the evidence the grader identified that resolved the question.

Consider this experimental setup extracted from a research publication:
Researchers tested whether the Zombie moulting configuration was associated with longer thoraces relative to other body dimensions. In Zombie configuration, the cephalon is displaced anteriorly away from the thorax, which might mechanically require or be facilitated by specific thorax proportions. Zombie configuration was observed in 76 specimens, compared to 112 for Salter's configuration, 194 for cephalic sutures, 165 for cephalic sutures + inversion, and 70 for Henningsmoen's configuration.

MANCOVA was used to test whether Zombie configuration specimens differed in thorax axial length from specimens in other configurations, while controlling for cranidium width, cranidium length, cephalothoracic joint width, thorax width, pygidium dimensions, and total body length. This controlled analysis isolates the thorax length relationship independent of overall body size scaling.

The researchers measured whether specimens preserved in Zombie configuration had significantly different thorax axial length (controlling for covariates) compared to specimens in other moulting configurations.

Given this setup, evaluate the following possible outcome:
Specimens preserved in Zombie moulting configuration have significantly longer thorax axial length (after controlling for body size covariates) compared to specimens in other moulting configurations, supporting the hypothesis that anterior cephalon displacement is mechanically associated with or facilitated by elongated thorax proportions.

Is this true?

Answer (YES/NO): NO